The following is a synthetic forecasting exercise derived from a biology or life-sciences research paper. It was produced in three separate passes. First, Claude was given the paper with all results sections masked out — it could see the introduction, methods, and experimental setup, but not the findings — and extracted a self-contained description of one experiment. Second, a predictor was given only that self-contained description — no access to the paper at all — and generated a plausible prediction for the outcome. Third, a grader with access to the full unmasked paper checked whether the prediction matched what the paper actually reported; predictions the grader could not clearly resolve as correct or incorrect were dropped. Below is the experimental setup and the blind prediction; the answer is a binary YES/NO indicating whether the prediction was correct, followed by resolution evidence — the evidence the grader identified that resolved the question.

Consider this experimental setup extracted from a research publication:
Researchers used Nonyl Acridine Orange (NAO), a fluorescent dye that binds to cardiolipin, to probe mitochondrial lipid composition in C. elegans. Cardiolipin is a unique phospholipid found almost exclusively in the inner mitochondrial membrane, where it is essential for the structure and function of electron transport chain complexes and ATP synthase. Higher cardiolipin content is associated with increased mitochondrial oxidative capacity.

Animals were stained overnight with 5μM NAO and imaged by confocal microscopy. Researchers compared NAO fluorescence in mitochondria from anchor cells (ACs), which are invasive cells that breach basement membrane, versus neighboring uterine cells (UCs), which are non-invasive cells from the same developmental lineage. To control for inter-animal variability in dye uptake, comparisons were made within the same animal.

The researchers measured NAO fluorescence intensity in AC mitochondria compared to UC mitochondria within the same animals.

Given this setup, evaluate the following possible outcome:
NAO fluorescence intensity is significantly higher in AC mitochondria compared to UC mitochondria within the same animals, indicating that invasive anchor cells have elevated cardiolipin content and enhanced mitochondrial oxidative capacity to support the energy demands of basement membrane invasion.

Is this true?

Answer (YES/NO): YES